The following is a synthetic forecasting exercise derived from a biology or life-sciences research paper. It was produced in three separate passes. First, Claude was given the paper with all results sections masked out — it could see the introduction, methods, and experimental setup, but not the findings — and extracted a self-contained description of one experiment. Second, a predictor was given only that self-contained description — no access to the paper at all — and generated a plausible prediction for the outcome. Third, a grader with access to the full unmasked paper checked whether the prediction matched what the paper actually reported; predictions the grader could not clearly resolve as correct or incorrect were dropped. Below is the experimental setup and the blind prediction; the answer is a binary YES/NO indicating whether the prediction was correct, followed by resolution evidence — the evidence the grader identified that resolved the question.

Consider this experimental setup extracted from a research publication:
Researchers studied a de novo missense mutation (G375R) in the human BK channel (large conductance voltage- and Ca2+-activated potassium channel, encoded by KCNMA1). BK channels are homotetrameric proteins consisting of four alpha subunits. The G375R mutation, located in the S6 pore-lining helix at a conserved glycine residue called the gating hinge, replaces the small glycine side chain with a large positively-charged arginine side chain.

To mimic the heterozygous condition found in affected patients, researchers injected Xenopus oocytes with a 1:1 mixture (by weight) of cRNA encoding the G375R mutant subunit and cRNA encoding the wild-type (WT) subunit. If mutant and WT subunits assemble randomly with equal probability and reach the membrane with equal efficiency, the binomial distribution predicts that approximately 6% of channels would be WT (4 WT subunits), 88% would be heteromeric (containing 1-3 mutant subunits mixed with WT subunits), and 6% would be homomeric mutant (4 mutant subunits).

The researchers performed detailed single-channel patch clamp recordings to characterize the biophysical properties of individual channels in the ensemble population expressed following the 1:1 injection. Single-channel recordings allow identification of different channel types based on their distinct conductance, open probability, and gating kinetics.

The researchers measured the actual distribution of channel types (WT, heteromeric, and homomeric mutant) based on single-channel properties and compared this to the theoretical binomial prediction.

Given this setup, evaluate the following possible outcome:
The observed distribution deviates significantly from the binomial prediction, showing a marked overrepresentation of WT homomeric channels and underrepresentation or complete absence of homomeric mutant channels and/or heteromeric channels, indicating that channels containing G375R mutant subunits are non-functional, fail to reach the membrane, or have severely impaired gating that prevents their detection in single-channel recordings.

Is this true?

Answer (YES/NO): NO